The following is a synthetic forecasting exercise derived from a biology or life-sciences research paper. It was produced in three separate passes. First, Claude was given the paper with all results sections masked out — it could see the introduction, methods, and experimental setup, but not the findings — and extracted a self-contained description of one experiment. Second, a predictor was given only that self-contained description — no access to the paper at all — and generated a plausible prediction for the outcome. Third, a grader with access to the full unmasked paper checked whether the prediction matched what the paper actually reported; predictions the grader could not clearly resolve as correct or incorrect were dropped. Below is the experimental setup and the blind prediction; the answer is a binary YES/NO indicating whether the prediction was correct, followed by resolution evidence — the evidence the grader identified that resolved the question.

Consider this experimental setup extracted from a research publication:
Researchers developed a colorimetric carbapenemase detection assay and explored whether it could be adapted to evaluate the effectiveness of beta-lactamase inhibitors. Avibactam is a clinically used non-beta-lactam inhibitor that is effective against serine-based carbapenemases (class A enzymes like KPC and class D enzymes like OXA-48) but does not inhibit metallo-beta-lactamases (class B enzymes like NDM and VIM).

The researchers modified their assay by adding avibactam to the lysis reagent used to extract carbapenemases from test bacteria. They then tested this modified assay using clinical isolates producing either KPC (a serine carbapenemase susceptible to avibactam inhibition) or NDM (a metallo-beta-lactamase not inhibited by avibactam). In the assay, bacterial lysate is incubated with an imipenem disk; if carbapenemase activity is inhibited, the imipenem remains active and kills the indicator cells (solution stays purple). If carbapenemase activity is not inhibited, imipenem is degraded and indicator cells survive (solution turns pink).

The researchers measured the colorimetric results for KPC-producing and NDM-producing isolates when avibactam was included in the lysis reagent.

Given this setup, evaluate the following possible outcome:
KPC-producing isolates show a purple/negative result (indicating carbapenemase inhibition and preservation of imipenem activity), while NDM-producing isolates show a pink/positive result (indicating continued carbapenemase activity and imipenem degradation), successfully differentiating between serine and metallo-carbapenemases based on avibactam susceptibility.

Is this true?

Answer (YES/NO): YES